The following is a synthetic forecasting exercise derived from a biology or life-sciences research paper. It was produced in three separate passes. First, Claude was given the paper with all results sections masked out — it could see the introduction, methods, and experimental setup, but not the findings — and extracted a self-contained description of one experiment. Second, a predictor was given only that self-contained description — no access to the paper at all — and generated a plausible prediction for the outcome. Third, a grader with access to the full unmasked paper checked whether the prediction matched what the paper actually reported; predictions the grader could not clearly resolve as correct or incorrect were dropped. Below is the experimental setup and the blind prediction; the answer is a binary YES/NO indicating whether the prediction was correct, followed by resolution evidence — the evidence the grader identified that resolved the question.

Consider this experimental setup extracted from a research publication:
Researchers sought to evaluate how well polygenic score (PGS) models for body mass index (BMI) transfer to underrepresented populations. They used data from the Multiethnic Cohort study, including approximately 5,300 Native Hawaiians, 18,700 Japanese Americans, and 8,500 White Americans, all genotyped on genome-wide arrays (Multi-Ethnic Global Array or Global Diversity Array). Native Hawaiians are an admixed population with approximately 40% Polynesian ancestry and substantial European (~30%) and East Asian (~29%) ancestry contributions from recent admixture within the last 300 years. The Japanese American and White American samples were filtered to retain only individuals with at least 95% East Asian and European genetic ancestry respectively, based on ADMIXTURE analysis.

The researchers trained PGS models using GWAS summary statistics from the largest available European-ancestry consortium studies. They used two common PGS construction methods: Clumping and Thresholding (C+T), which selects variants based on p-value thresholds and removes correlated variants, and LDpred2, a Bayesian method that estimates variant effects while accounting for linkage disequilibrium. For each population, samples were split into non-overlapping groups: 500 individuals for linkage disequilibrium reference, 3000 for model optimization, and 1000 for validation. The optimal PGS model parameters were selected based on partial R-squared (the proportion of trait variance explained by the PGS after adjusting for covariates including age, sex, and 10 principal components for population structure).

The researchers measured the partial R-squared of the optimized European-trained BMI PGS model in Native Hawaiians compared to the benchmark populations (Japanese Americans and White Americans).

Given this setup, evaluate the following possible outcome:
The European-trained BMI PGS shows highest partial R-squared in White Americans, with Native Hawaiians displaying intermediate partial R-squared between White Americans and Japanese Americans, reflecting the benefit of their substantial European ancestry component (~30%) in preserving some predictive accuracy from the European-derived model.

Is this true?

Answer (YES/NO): NO